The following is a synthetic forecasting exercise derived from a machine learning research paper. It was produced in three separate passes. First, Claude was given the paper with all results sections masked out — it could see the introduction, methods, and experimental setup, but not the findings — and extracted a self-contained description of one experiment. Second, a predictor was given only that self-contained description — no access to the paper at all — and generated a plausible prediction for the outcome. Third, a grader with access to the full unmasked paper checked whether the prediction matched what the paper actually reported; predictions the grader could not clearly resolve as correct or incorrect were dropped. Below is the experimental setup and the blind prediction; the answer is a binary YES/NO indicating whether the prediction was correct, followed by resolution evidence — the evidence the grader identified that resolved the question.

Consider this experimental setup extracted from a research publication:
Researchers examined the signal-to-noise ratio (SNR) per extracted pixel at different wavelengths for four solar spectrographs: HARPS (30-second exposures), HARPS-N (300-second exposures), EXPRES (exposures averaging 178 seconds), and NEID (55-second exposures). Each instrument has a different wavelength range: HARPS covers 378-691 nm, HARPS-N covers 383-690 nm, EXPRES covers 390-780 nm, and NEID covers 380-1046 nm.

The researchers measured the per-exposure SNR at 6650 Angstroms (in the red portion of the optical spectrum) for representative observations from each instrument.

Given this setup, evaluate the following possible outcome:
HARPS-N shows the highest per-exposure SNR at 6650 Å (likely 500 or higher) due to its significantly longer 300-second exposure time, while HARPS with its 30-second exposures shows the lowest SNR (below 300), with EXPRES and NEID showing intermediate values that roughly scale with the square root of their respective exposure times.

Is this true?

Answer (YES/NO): NO